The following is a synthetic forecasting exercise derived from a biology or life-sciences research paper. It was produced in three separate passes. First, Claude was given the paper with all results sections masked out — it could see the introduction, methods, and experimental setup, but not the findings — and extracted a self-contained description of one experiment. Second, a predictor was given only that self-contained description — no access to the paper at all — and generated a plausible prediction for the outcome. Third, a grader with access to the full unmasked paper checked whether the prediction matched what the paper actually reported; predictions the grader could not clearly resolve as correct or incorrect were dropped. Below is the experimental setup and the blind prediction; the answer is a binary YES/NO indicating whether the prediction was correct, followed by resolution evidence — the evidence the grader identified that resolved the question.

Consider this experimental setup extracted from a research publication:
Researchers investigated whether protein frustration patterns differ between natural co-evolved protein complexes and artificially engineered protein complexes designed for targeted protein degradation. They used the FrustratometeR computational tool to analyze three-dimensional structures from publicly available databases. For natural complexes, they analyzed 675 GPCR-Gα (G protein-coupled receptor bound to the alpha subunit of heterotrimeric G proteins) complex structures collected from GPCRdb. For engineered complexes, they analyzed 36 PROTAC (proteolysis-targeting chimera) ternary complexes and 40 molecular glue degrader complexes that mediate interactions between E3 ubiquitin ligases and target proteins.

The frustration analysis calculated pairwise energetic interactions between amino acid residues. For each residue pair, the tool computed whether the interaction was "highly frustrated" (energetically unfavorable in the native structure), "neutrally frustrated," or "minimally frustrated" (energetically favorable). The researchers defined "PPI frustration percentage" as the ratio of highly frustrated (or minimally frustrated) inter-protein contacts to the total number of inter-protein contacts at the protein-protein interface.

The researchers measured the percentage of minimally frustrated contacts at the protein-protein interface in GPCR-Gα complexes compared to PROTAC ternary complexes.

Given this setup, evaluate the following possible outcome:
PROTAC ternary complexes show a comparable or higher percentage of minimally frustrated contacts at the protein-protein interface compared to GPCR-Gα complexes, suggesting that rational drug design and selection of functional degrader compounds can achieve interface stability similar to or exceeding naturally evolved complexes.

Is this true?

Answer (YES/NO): NO